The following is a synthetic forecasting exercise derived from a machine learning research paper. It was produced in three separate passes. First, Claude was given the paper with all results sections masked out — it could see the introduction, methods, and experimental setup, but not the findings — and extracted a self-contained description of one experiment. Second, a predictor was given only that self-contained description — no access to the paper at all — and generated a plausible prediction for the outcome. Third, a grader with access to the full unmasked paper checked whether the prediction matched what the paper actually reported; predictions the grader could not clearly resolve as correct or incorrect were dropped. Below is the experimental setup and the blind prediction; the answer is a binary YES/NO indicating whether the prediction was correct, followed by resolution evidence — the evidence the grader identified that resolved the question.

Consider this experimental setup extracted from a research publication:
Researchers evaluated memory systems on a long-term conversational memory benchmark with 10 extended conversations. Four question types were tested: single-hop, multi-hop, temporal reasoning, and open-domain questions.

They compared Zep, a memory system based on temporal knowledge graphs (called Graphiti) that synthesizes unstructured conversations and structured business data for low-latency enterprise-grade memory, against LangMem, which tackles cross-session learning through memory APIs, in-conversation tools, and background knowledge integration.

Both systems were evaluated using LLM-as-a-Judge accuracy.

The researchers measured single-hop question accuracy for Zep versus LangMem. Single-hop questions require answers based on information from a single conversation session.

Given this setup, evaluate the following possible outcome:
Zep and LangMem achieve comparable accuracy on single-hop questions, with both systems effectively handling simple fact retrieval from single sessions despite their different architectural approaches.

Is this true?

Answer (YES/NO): NO